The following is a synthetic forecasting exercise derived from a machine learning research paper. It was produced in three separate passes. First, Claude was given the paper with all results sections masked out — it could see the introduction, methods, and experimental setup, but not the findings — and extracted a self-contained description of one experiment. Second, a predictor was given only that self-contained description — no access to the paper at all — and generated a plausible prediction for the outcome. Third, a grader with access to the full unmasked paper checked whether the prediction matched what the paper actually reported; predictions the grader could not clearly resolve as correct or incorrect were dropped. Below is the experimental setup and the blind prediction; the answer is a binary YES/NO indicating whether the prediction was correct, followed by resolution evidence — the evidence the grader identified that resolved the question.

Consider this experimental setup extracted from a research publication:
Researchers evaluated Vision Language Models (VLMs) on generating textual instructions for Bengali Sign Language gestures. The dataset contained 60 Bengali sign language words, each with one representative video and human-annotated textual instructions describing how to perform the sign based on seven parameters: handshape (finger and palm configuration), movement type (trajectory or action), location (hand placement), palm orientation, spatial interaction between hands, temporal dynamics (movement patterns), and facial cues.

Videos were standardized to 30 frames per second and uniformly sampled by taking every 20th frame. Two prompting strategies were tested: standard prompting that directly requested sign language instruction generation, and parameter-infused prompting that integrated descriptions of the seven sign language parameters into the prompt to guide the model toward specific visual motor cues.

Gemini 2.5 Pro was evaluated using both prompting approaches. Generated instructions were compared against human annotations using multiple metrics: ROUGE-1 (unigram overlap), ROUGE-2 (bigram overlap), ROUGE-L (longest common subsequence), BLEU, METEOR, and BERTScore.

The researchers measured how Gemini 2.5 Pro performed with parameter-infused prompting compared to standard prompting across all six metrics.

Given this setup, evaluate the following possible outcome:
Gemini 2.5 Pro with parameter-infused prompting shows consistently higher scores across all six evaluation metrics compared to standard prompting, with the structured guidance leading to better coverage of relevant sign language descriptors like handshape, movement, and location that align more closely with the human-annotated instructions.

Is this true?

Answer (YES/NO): NO